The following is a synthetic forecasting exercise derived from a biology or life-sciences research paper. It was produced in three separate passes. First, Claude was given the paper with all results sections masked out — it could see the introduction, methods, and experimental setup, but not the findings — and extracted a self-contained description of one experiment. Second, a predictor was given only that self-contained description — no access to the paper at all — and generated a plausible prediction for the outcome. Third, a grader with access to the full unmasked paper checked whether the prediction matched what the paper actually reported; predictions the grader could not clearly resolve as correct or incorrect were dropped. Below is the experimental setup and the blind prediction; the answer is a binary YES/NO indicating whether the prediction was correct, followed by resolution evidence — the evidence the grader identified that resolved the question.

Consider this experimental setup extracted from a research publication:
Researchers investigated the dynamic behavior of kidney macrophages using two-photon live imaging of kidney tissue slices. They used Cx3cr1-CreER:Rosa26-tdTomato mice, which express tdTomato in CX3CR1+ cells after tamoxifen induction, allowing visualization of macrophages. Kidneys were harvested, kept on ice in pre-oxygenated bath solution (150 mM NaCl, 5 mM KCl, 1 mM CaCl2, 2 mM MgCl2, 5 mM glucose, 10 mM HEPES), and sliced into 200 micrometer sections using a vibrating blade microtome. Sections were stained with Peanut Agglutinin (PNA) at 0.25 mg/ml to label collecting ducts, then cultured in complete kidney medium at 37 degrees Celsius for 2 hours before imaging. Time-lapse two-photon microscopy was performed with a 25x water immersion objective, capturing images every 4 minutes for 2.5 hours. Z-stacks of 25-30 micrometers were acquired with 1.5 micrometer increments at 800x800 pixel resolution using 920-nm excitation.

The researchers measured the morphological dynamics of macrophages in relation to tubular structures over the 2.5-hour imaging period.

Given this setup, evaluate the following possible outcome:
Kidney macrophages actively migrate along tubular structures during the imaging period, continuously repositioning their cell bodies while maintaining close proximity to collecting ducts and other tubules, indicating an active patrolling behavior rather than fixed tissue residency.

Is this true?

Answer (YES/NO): NO